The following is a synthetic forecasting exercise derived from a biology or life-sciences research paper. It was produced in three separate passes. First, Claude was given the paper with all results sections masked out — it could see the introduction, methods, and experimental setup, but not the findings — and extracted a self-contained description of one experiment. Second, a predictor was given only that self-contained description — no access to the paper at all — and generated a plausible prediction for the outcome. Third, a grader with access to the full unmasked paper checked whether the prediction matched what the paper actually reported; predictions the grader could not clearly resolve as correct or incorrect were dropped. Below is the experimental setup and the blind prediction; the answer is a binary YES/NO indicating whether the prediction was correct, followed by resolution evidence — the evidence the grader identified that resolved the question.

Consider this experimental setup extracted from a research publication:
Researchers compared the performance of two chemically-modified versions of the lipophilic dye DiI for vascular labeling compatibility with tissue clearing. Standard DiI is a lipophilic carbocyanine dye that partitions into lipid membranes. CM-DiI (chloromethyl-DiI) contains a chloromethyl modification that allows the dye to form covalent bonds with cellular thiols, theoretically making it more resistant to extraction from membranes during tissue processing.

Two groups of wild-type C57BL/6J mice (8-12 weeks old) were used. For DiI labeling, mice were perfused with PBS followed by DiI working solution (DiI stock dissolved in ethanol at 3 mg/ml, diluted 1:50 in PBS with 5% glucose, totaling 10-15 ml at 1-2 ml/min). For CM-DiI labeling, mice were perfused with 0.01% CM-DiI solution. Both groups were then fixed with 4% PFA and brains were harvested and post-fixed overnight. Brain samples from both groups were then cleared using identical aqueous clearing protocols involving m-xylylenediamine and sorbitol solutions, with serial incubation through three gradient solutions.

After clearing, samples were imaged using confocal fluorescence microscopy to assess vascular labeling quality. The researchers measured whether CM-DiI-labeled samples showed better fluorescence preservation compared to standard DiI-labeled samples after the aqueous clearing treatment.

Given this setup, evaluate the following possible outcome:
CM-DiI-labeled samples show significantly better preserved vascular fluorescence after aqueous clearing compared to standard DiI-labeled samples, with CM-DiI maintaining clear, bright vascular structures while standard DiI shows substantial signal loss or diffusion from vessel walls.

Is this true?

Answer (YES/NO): NO